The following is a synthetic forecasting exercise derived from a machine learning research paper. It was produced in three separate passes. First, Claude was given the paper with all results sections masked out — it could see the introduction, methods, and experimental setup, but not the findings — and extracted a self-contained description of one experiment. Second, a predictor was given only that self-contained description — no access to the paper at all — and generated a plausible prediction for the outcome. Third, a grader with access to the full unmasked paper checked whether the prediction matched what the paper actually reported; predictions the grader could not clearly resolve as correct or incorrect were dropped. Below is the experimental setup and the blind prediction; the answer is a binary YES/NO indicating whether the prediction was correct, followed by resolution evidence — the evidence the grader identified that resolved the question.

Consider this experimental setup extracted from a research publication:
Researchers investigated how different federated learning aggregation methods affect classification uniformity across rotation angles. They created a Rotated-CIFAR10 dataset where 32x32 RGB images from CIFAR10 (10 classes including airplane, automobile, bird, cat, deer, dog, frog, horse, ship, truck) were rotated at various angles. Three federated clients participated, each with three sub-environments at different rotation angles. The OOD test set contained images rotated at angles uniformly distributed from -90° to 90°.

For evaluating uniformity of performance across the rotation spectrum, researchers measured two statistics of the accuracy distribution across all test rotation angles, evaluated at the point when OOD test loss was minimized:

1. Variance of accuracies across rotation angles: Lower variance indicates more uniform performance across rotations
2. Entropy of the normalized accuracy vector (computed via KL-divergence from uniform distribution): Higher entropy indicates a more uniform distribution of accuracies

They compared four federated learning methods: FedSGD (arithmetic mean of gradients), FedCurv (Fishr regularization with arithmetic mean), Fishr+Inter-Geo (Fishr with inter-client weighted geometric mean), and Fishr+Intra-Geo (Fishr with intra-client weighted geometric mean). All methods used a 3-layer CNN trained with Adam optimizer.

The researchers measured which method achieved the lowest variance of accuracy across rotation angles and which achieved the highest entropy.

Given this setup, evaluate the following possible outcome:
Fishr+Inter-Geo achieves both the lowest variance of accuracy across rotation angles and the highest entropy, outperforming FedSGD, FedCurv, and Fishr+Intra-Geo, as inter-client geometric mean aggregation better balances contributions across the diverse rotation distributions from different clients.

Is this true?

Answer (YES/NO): NO